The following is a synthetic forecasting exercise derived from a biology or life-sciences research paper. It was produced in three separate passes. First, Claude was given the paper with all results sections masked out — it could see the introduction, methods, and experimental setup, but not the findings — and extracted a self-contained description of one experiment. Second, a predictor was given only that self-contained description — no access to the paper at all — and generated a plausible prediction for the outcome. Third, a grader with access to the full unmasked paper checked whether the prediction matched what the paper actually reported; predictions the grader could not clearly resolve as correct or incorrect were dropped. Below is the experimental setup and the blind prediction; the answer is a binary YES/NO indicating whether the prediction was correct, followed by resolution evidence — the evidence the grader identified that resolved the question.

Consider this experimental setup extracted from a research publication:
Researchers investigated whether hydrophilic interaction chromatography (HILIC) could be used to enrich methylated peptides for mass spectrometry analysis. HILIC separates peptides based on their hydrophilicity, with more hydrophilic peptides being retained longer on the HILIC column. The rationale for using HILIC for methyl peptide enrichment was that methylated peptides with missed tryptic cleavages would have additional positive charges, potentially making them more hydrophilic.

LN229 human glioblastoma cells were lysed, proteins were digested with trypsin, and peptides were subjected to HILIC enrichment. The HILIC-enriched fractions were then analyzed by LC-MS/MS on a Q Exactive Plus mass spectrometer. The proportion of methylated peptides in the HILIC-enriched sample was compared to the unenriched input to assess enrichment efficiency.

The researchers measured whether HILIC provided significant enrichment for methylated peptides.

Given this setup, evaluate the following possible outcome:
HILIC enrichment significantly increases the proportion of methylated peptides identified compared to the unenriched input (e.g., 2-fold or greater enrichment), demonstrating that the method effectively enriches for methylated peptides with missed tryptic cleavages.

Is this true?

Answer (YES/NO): NO